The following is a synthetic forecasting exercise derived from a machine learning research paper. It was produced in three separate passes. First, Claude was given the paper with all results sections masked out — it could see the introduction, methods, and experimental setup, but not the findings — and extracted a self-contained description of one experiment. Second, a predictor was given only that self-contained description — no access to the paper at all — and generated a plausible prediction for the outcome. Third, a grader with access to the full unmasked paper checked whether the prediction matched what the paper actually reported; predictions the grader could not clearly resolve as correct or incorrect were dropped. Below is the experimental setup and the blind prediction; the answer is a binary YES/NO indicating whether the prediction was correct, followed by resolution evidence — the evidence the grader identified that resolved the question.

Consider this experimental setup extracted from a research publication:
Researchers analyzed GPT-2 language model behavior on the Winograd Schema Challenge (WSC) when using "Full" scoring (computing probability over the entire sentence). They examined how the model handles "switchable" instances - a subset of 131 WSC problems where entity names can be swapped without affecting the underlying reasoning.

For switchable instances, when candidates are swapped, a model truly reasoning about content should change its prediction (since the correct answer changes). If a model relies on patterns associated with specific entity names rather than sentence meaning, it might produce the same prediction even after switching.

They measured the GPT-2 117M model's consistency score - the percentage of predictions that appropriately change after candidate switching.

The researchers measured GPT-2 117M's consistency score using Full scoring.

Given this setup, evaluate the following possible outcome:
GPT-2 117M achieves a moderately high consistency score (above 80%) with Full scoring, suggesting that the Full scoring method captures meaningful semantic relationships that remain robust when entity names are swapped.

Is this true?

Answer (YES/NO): NO